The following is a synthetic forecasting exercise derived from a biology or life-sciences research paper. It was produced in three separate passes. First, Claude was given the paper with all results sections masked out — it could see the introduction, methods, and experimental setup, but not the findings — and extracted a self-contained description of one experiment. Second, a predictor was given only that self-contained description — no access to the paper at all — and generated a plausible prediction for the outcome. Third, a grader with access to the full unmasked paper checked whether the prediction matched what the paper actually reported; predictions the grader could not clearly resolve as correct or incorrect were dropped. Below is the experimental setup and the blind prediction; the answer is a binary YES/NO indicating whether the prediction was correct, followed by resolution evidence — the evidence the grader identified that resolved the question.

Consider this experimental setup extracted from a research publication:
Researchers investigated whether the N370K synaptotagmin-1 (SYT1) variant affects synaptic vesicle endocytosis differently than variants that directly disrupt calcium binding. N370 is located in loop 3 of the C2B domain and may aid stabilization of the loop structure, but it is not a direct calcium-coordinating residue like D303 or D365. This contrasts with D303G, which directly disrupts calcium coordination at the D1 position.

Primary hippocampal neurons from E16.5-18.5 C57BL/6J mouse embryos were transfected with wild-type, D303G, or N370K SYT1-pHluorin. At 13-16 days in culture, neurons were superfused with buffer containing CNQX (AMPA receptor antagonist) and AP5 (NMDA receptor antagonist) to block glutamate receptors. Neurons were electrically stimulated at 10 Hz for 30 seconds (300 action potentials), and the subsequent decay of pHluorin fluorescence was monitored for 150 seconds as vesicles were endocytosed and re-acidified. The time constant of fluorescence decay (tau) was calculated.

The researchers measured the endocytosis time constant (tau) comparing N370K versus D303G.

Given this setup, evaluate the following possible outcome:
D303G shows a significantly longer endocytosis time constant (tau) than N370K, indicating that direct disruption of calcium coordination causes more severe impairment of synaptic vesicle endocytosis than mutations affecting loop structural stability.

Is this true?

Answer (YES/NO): NO